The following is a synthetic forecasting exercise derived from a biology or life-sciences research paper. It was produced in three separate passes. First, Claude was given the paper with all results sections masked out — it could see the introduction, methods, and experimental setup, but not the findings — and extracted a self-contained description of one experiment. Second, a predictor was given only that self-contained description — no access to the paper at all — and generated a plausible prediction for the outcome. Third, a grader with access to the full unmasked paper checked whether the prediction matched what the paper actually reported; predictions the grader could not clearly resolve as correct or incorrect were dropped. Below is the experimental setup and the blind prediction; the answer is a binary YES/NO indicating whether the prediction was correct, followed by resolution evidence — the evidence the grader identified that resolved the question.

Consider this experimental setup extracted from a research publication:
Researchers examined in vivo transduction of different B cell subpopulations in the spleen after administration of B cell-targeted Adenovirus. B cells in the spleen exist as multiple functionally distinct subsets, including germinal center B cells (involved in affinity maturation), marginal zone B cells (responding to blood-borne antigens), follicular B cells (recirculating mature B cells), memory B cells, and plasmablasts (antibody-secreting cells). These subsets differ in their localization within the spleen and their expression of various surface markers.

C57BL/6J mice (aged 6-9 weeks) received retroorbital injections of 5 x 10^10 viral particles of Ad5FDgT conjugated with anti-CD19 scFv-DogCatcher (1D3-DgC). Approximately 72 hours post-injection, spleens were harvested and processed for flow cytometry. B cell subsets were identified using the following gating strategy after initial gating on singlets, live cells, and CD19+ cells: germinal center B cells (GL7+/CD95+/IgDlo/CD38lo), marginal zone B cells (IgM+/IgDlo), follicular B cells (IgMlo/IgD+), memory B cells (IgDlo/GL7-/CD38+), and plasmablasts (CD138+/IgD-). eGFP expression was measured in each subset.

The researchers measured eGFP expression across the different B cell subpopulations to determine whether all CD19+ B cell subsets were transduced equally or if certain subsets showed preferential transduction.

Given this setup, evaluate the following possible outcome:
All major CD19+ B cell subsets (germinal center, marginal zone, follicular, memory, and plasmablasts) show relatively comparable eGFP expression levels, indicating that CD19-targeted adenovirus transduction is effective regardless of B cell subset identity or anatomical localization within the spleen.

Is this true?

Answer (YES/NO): NO